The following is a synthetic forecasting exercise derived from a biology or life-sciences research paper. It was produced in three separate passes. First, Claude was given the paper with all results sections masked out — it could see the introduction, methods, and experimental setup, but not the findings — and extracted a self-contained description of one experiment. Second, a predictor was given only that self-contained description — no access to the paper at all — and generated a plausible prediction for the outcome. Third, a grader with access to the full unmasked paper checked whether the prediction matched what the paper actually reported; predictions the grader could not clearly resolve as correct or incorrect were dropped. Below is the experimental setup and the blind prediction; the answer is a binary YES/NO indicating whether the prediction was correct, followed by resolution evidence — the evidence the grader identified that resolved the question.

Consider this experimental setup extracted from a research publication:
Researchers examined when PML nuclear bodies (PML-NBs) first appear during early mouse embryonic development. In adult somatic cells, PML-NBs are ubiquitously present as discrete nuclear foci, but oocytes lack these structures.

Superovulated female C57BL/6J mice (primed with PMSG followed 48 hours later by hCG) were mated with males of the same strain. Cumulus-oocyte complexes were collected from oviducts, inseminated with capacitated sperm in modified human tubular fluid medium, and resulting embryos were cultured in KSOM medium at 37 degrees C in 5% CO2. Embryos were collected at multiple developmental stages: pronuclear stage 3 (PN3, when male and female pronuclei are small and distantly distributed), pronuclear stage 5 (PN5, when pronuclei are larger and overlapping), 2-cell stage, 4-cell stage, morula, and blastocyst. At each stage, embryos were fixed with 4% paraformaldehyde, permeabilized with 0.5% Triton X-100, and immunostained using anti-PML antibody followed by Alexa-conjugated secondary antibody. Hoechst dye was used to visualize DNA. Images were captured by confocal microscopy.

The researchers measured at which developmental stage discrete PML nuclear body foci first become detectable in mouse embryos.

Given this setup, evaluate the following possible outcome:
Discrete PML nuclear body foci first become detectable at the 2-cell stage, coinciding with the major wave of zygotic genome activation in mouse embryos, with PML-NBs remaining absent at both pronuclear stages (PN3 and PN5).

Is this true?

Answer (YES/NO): NO